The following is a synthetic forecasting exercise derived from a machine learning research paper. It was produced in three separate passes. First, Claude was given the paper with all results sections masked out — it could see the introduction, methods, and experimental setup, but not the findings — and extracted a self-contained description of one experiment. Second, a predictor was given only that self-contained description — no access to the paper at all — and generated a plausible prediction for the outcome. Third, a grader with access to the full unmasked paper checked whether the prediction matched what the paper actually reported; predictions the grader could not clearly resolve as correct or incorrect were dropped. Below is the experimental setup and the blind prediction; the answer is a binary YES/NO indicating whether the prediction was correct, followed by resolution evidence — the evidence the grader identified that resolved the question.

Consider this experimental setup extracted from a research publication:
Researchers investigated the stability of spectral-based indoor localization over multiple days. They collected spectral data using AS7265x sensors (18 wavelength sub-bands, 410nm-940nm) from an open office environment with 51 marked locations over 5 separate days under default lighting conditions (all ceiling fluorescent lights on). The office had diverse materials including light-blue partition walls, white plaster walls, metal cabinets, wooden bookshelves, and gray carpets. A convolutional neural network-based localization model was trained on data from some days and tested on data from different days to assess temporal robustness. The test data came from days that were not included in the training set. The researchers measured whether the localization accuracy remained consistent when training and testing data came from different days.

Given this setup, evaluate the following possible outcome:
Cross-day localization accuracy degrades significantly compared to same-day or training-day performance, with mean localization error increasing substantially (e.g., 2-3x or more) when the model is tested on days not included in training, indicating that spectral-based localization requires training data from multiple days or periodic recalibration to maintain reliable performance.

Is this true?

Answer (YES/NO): NO